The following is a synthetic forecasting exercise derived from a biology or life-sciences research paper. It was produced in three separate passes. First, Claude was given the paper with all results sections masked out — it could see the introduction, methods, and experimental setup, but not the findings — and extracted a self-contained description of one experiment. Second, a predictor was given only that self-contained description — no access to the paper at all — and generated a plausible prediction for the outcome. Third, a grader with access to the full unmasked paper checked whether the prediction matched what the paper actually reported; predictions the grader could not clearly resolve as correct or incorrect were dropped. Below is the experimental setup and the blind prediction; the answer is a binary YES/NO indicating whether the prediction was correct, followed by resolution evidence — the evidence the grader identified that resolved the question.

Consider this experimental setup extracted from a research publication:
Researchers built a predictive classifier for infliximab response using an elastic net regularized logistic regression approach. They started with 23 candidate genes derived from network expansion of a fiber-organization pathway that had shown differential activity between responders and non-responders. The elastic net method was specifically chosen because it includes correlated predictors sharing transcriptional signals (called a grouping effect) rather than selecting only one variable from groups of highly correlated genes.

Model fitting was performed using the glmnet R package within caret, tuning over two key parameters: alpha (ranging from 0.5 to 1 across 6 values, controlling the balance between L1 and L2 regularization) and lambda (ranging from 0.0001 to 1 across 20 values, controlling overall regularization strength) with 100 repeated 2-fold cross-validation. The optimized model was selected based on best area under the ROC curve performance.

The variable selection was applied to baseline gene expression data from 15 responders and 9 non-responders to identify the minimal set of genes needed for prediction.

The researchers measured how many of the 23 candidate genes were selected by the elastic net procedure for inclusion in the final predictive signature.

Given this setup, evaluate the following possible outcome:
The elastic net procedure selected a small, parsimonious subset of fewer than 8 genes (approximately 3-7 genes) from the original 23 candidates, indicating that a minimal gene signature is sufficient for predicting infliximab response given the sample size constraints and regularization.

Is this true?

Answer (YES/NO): YES